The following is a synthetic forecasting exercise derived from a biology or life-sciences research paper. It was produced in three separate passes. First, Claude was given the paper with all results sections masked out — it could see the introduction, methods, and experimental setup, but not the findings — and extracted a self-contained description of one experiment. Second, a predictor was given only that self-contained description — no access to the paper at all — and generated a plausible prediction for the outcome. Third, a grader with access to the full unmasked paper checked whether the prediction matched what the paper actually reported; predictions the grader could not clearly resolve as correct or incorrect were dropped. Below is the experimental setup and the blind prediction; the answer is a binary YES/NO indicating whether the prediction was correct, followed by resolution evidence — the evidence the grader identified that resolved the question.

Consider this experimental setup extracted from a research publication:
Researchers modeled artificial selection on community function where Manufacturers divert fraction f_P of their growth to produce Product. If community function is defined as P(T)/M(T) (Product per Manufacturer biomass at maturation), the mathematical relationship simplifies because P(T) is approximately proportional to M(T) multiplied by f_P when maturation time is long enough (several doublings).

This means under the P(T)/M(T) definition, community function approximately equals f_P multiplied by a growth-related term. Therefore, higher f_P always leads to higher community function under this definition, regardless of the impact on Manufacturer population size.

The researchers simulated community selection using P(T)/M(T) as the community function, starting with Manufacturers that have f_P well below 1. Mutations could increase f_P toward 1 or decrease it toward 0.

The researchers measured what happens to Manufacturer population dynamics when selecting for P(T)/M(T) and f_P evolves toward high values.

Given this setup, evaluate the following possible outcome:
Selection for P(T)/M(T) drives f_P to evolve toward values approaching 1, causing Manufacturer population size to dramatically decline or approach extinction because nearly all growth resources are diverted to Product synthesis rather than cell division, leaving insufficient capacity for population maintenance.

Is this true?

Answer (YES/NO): YES